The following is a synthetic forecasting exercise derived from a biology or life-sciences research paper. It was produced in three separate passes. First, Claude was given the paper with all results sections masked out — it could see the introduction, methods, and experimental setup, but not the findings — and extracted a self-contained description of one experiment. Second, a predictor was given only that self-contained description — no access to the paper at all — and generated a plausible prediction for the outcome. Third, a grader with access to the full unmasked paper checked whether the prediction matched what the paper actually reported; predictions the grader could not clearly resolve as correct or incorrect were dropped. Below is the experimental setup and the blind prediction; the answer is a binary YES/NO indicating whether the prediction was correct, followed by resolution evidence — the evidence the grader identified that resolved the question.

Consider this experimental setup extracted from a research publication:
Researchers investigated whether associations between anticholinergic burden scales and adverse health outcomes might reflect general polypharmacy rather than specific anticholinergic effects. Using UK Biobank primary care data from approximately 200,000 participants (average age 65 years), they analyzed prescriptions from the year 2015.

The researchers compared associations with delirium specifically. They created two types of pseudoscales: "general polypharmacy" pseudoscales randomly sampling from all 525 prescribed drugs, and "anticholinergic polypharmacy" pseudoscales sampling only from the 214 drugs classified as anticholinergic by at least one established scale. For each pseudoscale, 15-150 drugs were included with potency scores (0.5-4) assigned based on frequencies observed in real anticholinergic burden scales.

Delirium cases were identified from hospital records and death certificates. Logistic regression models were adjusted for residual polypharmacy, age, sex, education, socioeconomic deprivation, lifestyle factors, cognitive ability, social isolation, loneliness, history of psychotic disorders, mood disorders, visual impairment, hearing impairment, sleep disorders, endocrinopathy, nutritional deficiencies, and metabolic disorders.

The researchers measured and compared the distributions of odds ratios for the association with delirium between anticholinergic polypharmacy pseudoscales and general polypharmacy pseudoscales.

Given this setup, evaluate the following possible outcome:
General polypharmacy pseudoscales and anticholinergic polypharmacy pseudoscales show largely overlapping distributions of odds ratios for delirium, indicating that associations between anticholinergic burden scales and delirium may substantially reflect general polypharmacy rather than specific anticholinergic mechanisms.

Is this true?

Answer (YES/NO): YES